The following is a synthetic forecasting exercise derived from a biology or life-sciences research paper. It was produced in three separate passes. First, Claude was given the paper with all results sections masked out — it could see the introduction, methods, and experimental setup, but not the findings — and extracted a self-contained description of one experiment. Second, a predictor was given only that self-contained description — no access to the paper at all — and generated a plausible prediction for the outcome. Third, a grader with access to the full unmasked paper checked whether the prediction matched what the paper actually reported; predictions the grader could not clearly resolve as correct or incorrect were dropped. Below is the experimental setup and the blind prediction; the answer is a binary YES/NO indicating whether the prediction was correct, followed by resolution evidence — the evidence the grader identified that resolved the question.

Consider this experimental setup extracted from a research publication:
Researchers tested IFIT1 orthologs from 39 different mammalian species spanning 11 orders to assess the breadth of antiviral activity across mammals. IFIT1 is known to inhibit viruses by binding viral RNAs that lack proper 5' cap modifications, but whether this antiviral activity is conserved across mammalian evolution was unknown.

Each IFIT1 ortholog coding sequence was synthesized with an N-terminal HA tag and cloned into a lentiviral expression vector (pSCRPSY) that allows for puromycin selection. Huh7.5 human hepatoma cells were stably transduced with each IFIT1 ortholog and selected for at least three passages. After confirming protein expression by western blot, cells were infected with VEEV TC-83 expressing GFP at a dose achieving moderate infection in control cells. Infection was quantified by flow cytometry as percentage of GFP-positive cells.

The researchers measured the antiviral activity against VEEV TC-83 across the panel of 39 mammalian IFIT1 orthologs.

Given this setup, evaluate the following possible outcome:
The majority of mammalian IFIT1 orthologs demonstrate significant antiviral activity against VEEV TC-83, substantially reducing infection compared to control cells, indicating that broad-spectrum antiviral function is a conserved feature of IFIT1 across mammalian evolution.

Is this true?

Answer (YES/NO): NO